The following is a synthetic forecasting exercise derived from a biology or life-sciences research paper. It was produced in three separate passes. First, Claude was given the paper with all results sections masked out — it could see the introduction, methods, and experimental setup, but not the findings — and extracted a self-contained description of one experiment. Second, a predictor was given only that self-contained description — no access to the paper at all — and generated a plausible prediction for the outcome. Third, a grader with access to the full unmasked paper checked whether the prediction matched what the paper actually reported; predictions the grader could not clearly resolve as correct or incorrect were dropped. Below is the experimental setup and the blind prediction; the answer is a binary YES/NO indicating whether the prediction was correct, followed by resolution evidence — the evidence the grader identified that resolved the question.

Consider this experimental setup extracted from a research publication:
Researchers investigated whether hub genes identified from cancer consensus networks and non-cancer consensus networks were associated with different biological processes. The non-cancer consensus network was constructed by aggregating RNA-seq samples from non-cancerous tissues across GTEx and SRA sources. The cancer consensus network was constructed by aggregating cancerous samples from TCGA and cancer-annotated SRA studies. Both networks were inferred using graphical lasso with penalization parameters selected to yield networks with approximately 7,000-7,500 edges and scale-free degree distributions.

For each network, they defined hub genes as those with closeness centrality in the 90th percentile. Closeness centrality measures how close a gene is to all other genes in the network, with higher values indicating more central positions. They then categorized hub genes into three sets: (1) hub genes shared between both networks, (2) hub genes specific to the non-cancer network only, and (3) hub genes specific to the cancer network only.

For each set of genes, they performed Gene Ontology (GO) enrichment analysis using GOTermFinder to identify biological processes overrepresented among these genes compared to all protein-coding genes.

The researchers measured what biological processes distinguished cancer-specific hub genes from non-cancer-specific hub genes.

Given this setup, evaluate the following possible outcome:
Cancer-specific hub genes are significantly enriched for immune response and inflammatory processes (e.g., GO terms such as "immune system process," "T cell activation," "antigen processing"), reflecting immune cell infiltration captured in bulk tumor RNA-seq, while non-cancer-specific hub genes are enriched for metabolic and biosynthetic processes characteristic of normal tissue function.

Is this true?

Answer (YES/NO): NO